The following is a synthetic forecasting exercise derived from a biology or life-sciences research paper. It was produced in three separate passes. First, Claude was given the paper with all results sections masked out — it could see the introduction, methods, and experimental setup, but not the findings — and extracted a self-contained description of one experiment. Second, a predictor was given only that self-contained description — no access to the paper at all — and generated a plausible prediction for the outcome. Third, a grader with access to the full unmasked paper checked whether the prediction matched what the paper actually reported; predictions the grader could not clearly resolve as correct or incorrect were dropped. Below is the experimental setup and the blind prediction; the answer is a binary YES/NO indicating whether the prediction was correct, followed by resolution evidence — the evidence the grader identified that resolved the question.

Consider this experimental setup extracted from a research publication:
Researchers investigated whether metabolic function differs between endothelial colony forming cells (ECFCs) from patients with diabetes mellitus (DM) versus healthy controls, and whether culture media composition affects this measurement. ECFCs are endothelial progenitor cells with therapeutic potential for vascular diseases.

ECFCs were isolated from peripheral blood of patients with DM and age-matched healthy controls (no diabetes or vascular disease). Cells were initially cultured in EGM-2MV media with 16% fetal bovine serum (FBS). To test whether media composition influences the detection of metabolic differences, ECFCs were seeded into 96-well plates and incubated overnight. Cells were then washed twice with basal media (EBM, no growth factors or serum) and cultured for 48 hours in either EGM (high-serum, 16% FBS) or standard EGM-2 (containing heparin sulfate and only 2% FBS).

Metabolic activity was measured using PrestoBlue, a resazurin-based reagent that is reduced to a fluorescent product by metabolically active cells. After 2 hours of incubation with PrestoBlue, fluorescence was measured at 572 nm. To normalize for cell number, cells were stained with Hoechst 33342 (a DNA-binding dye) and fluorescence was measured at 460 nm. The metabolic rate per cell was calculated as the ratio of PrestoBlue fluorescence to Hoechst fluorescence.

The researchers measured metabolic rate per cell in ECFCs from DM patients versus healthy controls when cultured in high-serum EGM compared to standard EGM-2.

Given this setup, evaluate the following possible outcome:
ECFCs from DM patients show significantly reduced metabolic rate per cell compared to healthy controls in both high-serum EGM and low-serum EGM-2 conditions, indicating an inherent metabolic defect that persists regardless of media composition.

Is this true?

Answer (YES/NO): NO